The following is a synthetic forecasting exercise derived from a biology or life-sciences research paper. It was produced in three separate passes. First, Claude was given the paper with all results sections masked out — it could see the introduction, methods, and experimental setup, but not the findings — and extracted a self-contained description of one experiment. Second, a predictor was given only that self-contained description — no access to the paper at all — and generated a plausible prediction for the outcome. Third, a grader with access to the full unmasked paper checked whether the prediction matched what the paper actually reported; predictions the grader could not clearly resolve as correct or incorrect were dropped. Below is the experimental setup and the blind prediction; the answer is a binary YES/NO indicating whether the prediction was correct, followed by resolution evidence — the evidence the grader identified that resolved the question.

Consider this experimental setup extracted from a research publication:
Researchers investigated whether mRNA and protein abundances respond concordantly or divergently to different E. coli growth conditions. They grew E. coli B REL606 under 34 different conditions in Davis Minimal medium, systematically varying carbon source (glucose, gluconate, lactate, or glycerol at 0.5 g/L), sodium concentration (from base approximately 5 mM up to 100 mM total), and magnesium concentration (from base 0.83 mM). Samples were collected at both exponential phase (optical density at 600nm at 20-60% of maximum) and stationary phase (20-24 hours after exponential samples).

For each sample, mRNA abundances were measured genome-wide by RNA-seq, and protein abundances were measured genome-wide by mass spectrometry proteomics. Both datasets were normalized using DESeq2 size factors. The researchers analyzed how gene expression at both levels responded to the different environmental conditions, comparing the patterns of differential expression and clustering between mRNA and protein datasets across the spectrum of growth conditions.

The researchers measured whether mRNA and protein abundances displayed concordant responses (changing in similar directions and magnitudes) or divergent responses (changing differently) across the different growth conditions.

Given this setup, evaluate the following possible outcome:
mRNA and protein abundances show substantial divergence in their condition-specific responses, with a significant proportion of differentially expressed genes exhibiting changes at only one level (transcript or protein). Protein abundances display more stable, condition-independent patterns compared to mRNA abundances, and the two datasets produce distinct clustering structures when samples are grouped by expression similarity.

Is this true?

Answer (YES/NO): NO